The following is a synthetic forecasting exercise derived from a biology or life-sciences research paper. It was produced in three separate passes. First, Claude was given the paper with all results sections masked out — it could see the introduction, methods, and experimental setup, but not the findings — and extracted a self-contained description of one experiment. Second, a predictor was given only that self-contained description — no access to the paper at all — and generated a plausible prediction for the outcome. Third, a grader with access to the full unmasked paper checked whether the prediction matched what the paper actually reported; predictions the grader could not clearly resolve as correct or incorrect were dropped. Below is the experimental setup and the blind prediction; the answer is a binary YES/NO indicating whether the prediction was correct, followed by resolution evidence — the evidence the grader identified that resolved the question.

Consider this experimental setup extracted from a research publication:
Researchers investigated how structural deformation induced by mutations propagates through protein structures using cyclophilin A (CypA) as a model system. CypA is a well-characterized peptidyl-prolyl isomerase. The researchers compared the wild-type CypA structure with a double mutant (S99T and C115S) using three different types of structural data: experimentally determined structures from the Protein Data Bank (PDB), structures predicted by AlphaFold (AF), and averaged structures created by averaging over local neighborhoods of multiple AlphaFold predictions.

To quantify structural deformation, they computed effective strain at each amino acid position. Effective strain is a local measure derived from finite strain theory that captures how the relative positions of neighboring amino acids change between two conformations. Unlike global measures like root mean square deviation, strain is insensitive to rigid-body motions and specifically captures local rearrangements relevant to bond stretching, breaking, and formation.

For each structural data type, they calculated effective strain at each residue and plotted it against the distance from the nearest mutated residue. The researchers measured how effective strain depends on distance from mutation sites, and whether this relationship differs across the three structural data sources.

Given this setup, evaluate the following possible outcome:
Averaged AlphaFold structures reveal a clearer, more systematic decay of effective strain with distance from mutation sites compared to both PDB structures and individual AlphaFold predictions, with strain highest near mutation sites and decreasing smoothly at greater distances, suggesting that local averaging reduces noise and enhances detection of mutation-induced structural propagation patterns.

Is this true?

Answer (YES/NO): YES